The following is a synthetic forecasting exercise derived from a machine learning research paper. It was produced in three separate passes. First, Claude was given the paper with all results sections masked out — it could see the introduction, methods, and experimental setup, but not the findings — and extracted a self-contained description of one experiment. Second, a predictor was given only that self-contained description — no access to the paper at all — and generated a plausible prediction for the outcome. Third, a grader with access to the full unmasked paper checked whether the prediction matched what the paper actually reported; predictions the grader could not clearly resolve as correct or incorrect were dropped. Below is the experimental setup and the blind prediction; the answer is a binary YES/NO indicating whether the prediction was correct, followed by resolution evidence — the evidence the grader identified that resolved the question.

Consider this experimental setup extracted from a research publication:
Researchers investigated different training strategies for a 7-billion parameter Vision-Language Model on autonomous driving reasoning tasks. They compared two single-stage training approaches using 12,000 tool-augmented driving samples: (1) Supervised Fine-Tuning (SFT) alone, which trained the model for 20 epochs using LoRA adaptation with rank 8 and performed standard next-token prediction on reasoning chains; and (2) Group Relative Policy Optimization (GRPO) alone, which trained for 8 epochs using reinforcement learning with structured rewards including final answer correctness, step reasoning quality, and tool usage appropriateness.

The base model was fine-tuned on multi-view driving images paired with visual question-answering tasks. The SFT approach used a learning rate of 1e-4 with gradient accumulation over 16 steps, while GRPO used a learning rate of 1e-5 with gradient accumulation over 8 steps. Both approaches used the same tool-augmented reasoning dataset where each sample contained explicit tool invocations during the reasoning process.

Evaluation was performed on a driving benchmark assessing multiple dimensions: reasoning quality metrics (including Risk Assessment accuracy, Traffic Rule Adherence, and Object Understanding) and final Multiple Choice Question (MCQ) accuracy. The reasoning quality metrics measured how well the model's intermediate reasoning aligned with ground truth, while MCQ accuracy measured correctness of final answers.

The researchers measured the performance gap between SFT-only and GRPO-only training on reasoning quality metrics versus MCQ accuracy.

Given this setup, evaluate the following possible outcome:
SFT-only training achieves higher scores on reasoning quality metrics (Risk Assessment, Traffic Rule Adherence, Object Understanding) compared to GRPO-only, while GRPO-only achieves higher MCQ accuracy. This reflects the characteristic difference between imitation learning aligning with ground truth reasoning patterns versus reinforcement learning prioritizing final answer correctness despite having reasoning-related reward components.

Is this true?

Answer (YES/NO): NO